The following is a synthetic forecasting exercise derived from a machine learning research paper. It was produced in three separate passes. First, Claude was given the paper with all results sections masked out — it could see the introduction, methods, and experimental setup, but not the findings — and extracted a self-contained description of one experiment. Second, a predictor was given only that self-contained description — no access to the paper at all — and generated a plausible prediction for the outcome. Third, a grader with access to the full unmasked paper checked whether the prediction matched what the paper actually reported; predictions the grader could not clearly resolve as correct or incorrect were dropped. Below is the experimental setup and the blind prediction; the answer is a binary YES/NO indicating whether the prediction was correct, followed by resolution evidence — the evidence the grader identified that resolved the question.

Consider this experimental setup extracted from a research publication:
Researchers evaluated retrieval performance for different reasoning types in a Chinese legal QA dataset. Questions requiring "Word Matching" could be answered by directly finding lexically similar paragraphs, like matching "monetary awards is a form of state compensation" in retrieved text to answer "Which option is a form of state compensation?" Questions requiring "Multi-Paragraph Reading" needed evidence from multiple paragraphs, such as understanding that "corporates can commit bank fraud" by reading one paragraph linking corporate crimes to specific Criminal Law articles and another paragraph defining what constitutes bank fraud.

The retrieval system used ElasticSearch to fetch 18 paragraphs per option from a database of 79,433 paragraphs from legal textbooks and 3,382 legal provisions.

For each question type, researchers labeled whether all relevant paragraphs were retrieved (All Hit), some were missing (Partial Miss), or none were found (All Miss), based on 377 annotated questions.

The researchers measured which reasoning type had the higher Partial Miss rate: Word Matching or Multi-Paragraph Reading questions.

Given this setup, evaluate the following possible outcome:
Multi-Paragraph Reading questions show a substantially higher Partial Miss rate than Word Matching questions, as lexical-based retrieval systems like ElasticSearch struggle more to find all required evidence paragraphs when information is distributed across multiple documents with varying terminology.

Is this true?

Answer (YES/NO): YES